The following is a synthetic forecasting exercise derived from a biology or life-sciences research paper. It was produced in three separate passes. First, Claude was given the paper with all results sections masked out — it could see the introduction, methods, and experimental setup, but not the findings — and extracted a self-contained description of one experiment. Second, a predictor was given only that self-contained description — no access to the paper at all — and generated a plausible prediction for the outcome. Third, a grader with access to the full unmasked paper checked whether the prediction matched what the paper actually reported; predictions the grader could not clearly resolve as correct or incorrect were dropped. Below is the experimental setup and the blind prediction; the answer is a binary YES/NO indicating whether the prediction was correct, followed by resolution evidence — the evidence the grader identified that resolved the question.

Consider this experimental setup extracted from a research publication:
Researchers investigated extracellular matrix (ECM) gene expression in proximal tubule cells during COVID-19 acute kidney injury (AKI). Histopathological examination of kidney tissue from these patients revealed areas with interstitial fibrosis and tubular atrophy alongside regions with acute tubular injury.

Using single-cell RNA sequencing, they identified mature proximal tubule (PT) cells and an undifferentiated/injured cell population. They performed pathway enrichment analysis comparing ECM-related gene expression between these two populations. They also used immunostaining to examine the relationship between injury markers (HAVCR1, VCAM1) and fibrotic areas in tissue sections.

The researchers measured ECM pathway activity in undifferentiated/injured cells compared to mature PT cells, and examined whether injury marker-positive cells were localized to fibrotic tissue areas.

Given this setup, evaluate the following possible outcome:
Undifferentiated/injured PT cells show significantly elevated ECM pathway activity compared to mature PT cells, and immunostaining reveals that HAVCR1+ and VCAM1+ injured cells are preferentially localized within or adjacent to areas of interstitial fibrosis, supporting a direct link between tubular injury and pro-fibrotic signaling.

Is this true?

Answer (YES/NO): YES